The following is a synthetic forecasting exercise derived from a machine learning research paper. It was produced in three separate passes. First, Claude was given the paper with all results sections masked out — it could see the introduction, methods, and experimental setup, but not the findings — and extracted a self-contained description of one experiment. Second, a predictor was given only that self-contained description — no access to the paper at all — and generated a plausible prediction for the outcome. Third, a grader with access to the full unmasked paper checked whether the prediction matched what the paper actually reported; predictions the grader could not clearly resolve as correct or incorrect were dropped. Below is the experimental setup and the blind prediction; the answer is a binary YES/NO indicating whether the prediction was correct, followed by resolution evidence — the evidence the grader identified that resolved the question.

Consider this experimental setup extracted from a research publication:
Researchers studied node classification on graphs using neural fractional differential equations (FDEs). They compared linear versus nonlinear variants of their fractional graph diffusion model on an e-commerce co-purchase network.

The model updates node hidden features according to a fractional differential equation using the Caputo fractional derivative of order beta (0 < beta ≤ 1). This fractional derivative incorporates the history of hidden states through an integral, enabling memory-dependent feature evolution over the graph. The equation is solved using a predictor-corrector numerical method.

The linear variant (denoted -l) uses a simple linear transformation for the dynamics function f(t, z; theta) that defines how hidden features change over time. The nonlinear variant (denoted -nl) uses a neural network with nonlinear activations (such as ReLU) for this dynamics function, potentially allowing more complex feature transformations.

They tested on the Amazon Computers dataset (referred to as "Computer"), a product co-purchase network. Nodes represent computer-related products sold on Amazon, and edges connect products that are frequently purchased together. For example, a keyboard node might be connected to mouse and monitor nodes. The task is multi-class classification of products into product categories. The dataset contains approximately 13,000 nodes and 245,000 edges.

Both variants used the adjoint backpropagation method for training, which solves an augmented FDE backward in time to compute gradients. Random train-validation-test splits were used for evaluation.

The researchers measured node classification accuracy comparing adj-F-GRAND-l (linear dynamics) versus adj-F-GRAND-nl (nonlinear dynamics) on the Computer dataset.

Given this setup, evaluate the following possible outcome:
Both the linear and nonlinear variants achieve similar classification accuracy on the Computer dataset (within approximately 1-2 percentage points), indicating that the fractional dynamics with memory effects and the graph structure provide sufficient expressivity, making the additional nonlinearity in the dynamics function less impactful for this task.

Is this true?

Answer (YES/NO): YES